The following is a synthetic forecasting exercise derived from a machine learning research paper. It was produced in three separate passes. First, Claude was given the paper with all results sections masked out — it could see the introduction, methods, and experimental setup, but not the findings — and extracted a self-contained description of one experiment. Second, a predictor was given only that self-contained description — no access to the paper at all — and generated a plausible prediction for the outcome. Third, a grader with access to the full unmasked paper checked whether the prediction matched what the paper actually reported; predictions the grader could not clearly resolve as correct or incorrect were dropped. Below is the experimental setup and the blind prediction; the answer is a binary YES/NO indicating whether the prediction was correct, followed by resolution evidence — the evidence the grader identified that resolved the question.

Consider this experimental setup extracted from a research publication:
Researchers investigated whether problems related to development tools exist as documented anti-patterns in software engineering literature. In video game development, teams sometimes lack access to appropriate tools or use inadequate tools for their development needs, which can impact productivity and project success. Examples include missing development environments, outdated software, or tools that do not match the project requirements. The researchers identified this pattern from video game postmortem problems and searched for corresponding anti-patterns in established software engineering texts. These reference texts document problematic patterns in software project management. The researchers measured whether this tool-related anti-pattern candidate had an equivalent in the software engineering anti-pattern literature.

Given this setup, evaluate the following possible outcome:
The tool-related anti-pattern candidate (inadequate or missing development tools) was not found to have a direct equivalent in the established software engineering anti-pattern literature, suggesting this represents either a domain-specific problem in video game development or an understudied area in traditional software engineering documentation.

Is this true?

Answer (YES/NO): YES